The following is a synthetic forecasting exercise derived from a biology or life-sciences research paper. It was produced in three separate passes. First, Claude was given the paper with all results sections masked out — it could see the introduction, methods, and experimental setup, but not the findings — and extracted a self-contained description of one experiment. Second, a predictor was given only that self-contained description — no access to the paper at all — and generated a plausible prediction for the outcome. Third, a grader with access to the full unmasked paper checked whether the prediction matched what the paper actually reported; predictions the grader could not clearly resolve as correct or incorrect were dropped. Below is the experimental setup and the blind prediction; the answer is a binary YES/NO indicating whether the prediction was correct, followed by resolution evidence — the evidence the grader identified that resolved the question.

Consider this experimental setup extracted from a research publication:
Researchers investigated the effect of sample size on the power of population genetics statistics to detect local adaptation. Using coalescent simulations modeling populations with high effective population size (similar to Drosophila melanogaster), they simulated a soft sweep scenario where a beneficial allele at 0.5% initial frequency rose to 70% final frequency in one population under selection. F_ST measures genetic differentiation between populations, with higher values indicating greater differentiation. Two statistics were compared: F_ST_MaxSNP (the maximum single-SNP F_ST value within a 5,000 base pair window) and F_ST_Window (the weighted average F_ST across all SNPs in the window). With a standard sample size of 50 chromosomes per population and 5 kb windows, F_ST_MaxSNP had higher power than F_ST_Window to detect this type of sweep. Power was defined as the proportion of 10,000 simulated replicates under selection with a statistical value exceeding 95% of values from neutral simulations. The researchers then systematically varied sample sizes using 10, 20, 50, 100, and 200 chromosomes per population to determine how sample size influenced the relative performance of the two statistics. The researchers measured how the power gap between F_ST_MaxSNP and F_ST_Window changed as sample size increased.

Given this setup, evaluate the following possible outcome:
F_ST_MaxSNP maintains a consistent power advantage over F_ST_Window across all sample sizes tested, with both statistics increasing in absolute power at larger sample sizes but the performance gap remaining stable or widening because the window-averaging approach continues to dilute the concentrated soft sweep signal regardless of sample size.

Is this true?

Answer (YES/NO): NO